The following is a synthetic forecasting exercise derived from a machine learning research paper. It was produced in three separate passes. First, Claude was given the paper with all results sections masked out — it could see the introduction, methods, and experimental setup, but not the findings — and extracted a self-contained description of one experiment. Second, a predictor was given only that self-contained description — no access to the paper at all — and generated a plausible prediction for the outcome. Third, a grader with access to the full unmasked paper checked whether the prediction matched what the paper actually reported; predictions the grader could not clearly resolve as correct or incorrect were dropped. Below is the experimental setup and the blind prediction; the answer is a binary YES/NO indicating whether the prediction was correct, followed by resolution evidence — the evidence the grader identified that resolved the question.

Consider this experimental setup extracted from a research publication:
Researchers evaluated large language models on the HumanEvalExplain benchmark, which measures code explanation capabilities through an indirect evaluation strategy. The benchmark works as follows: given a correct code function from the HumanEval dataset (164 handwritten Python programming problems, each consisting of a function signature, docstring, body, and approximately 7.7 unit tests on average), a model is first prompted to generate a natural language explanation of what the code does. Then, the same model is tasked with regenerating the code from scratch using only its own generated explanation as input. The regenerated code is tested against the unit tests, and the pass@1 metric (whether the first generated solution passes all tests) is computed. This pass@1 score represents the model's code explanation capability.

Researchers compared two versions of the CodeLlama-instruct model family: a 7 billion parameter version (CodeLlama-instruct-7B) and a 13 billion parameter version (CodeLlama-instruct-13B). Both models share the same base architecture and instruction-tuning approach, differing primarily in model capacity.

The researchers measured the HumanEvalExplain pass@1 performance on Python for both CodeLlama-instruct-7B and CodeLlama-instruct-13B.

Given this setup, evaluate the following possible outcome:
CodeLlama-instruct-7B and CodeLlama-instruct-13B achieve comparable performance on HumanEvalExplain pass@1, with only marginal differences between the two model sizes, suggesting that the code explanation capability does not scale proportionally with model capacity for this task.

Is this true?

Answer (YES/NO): NO